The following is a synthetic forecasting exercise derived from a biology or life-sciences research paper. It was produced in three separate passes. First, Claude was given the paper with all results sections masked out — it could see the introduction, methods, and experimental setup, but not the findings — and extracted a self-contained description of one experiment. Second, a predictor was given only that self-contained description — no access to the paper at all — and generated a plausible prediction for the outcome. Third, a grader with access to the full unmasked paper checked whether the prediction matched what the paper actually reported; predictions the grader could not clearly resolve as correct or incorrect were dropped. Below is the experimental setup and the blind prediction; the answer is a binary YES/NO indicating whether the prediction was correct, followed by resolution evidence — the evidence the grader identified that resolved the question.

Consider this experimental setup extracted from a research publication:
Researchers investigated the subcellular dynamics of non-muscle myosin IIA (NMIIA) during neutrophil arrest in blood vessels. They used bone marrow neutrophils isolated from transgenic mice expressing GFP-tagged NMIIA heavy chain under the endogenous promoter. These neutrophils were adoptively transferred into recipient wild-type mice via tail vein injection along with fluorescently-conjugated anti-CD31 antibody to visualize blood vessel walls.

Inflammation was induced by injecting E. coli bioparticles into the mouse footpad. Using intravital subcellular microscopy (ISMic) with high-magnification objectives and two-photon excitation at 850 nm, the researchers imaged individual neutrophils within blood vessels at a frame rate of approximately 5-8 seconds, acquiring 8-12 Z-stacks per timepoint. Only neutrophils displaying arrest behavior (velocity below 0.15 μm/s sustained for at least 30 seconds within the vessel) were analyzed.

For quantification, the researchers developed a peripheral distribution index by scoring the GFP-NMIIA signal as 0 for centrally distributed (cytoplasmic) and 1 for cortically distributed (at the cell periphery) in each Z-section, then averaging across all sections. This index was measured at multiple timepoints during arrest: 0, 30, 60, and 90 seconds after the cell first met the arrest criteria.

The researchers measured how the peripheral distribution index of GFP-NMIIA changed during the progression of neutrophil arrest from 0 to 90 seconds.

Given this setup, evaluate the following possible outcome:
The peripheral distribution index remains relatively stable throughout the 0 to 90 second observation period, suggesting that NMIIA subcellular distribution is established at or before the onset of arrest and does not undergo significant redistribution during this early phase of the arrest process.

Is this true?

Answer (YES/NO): NO